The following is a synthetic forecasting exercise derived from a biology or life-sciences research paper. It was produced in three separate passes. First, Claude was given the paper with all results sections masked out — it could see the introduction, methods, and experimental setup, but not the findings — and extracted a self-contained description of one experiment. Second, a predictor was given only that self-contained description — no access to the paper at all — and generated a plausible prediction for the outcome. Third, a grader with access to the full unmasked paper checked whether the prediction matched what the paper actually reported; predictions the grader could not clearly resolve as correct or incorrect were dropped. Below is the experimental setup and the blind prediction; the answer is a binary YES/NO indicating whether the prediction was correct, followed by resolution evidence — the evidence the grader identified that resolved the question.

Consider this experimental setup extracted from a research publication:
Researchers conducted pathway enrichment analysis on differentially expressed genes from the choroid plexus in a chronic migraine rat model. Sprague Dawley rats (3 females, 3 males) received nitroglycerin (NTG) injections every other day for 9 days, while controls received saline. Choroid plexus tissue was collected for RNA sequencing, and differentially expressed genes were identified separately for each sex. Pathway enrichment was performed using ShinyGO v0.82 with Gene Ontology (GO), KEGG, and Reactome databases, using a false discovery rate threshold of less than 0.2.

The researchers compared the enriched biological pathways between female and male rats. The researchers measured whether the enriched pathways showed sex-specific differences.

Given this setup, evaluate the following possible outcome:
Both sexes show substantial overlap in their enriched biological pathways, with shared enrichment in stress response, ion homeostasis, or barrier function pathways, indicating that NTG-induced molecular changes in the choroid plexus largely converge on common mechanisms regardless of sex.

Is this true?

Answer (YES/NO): NO